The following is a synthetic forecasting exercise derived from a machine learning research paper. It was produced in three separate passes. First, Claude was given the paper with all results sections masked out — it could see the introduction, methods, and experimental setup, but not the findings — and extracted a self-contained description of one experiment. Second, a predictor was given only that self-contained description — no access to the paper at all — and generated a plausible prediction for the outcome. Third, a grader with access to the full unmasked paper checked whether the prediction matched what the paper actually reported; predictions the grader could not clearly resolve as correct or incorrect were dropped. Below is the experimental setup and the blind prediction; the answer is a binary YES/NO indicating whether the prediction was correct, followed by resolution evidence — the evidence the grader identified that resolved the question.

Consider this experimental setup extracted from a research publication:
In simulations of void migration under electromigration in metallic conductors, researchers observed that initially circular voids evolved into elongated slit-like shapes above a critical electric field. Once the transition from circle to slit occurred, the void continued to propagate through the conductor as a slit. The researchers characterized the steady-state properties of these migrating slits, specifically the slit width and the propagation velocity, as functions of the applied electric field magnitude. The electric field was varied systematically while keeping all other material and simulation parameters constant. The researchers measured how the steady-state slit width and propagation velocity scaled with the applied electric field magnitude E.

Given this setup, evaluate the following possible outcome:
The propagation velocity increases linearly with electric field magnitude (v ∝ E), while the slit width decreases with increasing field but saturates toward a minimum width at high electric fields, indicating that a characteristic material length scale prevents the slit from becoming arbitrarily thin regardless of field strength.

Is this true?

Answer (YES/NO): NO